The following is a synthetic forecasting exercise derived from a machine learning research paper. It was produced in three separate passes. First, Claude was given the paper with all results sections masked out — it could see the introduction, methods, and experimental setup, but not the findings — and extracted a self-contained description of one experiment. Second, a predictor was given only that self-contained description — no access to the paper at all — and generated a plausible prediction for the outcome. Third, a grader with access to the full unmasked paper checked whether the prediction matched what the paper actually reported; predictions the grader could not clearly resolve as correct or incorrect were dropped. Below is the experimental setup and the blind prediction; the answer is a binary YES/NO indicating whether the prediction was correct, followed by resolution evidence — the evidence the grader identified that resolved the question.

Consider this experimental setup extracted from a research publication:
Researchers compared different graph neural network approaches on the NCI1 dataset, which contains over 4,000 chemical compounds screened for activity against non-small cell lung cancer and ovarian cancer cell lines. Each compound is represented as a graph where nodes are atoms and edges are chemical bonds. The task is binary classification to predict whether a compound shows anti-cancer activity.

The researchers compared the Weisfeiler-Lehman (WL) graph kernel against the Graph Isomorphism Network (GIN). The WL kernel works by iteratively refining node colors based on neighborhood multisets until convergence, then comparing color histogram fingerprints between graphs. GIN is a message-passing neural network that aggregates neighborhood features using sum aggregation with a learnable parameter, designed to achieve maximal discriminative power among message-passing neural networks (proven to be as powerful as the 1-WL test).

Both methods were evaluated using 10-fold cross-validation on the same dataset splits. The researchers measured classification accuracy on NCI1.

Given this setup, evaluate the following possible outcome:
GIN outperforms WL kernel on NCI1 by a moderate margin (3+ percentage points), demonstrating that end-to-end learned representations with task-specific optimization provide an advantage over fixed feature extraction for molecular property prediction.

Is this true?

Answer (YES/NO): NO